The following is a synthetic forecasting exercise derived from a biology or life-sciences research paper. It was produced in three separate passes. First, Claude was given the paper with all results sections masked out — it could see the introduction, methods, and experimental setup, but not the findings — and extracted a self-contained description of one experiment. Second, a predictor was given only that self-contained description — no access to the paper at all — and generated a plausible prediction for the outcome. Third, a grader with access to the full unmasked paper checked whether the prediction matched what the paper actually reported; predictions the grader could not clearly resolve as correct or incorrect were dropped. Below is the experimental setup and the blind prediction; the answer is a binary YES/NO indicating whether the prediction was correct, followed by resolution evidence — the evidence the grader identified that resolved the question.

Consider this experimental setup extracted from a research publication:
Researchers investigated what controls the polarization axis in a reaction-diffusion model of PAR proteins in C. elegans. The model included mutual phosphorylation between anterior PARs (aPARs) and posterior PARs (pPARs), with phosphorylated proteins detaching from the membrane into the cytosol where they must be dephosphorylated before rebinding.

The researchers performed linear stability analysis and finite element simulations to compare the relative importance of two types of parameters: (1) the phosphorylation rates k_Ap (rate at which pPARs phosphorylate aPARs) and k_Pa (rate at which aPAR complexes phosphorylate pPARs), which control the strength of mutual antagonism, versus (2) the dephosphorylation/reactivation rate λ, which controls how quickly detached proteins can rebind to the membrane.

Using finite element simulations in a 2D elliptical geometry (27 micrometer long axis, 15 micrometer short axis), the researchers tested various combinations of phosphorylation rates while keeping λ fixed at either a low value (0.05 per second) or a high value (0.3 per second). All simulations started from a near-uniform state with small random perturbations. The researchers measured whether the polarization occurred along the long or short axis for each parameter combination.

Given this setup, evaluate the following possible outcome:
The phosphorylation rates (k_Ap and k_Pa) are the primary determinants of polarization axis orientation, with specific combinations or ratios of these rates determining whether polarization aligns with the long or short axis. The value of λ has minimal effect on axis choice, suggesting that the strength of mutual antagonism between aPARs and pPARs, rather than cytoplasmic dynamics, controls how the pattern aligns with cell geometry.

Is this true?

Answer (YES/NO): NO